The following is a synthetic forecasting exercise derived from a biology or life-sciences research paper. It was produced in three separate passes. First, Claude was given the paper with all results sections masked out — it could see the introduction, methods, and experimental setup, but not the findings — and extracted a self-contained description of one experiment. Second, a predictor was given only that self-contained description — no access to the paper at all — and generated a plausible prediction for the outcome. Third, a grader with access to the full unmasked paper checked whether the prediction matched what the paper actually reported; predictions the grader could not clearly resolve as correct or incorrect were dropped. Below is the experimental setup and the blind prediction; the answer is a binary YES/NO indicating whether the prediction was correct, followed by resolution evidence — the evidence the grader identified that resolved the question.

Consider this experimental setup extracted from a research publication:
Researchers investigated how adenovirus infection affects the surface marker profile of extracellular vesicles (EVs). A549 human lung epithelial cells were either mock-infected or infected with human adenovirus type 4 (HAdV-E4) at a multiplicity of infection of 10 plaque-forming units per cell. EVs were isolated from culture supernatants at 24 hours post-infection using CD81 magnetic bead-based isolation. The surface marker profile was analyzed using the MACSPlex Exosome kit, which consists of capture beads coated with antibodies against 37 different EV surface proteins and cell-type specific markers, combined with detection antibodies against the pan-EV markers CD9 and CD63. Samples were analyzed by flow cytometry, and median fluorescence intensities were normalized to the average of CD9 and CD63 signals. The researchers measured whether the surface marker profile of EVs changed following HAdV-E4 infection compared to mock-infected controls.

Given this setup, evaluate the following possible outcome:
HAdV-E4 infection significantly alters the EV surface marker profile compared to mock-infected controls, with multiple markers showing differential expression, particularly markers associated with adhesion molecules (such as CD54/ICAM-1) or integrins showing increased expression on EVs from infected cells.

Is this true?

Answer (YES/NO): NO